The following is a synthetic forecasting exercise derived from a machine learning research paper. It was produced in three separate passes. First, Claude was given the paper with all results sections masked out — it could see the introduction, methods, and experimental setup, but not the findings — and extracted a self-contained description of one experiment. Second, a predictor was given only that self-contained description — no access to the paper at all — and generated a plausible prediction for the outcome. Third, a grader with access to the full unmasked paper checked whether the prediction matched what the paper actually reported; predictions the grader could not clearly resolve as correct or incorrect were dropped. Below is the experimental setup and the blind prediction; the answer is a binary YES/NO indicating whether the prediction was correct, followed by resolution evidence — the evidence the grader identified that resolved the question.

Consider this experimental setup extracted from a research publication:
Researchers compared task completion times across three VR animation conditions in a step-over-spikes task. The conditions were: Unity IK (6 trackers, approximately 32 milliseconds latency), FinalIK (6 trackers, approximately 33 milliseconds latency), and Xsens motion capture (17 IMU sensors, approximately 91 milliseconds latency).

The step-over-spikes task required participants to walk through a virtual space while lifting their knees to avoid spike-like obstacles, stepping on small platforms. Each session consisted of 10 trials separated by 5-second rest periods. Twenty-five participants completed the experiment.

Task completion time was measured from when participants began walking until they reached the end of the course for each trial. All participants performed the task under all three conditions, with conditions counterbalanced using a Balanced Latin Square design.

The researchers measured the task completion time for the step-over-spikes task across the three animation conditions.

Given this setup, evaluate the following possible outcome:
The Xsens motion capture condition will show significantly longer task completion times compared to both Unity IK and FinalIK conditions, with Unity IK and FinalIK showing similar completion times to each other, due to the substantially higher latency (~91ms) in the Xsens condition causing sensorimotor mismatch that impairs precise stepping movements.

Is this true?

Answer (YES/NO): NO